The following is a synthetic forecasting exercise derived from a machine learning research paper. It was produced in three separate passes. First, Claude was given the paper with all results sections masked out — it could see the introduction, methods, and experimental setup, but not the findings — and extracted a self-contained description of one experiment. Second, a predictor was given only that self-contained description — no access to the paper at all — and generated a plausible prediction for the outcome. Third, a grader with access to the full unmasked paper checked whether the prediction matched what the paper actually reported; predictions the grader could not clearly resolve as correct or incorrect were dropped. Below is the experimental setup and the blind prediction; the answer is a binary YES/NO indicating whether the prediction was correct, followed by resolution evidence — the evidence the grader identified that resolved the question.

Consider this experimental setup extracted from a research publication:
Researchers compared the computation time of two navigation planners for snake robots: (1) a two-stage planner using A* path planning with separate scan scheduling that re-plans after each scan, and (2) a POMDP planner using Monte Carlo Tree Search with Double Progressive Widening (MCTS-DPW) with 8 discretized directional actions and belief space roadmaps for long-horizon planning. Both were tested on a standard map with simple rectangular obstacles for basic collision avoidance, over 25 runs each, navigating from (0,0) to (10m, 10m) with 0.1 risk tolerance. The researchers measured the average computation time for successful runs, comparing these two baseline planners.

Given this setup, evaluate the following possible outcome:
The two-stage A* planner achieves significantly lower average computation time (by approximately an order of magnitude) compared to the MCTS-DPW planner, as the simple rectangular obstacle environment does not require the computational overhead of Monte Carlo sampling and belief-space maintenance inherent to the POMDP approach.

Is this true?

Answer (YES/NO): NO